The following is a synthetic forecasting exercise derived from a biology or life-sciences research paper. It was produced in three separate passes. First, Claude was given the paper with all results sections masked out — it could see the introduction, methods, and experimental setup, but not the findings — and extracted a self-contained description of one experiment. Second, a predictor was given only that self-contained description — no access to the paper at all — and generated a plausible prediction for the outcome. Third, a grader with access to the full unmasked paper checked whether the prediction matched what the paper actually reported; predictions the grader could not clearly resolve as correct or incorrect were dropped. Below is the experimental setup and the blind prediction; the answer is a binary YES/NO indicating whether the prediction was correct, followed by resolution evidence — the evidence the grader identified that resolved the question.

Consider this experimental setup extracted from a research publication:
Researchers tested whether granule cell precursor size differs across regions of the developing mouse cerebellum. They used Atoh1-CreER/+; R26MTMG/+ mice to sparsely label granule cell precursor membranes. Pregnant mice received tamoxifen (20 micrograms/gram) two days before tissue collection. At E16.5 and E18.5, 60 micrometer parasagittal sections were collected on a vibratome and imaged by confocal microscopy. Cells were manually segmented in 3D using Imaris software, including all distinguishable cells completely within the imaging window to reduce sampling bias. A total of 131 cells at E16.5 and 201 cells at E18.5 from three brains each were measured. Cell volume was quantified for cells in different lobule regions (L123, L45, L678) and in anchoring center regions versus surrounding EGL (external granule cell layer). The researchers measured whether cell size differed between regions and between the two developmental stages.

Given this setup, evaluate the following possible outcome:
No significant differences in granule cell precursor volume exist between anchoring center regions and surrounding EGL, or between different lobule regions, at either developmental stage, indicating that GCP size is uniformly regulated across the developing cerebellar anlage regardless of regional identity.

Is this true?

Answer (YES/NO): NO